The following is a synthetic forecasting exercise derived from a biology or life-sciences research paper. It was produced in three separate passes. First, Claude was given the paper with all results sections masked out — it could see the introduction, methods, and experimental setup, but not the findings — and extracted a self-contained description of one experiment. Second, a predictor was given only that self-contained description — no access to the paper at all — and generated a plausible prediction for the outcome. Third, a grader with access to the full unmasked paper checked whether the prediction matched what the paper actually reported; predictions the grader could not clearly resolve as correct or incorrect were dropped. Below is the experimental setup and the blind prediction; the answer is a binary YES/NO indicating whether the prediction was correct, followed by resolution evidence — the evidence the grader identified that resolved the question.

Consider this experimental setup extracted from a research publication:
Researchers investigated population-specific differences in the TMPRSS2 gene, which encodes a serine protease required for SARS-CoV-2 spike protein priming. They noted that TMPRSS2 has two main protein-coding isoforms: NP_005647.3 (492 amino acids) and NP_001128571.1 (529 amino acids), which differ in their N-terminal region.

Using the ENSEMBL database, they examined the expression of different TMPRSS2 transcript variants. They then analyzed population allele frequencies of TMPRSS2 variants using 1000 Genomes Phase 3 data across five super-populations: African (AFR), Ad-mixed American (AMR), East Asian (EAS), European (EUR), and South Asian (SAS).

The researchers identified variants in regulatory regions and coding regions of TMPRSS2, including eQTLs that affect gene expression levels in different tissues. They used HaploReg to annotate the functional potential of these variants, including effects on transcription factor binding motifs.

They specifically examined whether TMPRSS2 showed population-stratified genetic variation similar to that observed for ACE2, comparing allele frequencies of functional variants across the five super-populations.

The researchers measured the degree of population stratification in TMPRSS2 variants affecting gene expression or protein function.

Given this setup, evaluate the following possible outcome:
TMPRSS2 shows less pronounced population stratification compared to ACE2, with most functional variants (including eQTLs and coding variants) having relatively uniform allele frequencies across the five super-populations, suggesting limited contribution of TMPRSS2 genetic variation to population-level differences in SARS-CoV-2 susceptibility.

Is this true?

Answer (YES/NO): NO